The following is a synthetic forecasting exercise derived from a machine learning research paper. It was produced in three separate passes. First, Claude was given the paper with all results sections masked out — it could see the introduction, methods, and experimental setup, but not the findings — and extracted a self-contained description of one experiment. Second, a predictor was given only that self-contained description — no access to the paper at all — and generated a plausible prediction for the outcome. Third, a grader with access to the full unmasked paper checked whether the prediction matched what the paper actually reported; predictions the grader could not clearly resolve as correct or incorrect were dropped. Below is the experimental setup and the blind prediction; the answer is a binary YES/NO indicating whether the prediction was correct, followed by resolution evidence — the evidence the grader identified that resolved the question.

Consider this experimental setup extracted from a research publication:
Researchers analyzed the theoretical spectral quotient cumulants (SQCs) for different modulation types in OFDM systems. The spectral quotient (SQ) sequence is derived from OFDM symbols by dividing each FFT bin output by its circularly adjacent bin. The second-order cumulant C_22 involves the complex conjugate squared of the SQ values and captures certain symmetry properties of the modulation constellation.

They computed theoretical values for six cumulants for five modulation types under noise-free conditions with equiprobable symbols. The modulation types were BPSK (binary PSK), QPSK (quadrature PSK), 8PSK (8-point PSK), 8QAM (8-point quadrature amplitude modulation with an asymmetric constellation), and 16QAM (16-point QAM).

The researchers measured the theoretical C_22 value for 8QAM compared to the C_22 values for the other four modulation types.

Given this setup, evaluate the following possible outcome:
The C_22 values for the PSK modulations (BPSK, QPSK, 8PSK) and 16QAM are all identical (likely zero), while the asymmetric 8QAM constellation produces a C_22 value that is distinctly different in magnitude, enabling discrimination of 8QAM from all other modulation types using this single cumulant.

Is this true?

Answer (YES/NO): YES